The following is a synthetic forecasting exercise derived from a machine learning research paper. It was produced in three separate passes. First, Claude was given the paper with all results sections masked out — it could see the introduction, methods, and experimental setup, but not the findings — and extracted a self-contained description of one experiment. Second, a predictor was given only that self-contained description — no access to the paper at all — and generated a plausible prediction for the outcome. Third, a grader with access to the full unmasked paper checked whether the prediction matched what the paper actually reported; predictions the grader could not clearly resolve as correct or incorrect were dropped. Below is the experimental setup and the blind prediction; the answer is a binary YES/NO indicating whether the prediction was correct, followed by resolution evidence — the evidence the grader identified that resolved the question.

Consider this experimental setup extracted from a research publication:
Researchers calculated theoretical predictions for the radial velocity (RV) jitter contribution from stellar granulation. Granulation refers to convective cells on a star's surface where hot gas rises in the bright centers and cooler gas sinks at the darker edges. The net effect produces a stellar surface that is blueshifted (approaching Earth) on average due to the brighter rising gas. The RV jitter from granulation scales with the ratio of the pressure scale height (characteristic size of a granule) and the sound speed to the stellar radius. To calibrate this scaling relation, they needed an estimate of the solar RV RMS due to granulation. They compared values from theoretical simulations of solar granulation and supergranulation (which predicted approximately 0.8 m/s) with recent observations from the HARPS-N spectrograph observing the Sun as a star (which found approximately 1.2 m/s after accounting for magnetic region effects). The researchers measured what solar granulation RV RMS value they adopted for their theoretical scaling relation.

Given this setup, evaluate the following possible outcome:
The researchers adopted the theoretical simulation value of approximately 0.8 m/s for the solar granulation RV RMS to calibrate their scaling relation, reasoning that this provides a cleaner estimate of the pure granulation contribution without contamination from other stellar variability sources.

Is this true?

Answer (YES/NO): NO